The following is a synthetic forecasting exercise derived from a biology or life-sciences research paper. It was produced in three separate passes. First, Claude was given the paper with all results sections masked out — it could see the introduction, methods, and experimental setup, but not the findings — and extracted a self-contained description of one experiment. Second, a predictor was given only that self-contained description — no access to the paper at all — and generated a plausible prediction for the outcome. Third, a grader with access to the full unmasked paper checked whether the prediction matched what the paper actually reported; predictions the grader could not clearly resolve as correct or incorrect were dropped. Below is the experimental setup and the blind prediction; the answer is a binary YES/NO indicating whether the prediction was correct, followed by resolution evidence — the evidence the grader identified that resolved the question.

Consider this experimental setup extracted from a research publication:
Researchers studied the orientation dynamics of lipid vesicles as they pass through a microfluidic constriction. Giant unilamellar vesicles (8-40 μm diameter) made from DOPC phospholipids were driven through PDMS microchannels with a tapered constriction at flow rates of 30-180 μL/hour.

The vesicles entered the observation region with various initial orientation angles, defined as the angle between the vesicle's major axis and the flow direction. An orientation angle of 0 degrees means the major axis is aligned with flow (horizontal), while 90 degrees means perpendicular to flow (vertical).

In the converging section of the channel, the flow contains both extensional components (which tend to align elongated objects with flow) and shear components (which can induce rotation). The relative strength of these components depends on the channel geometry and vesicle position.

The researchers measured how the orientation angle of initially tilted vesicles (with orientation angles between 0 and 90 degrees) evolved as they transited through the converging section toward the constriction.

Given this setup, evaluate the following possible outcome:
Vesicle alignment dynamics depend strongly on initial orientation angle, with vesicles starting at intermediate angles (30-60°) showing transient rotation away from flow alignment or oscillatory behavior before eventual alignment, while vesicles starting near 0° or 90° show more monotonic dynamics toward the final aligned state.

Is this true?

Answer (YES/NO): NO